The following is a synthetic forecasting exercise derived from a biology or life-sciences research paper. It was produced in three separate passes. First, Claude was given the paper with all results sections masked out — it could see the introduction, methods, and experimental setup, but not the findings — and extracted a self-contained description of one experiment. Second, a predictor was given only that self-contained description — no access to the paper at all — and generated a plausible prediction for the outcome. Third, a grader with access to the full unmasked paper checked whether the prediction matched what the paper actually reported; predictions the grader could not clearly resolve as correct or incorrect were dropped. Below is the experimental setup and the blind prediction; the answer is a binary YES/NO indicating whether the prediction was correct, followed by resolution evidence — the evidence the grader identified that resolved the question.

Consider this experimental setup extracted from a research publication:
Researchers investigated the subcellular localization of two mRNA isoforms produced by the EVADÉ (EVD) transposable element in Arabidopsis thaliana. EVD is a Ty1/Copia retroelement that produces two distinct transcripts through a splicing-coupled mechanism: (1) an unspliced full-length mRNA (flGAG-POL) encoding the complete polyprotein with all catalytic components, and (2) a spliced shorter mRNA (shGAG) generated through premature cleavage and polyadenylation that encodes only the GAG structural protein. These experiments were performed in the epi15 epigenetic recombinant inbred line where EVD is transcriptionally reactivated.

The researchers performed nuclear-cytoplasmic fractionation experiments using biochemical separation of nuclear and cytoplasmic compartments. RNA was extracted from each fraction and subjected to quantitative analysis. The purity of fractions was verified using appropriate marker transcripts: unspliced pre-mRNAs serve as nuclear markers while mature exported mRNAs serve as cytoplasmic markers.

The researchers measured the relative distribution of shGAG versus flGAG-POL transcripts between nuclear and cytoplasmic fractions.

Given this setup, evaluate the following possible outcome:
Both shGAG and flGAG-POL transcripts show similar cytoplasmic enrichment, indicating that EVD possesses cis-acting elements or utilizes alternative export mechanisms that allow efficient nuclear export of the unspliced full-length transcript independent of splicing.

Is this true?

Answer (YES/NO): NO